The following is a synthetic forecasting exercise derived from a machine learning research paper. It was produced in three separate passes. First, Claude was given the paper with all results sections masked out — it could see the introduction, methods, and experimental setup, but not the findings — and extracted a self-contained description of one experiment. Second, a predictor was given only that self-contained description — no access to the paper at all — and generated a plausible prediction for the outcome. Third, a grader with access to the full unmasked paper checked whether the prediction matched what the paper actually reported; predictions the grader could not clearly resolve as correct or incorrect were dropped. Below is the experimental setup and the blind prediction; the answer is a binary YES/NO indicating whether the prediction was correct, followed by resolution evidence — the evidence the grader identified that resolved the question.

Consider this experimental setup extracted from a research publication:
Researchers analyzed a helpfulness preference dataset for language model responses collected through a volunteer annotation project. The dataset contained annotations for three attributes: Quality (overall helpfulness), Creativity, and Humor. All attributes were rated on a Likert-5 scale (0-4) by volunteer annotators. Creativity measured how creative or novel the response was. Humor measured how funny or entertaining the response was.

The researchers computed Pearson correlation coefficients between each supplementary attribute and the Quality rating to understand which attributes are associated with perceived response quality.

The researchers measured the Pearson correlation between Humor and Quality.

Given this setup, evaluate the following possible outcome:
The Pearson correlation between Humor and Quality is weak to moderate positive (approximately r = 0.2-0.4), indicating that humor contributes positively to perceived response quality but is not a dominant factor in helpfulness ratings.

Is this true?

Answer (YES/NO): NO